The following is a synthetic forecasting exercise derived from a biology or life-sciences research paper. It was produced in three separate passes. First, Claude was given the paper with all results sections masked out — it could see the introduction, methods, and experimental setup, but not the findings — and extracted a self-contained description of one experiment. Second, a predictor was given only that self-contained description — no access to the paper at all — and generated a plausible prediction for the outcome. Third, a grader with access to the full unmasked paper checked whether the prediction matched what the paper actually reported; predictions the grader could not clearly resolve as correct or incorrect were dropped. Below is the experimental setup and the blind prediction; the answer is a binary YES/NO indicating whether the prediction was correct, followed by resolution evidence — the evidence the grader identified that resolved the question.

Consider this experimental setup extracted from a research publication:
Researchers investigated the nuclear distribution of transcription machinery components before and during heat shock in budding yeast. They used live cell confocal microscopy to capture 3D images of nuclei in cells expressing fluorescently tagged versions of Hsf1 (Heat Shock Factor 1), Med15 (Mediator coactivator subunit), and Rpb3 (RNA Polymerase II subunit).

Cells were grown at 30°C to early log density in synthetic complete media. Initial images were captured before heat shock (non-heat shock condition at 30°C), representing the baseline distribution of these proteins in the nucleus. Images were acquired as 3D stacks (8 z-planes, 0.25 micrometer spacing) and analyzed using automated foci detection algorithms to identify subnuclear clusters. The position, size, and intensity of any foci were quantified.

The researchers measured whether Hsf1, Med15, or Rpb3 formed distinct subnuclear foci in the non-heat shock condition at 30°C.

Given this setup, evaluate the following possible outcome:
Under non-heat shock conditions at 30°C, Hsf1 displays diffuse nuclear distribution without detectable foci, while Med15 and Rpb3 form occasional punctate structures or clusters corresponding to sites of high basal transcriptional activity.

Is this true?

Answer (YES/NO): NO